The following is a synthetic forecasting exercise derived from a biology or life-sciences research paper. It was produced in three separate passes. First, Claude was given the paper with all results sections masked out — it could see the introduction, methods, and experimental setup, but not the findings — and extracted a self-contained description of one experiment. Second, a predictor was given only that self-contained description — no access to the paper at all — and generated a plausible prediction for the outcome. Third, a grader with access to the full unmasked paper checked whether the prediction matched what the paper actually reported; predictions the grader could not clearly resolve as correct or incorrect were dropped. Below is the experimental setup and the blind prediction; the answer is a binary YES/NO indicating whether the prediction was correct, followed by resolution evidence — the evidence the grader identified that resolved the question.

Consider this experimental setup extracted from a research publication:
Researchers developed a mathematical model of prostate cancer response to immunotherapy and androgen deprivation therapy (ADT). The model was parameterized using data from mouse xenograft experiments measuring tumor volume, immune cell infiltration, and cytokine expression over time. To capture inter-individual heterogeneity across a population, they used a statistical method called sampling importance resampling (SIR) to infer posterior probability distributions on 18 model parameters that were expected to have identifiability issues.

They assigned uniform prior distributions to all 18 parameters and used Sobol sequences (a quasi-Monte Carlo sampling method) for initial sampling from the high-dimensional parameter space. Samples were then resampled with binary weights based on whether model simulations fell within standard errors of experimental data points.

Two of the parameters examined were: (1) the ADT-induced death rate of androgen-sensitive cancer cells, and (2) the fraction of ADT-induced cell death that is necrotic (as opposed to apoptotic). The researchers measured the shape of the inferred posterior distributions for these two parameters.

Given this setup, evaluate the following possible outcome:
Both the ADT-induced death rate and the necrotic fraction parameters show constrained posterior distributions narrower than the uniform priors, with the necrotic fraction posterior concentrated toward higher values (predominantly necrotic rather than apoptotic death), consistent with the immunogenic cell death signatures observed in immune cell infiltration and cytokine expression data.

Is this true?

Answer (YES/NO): NO